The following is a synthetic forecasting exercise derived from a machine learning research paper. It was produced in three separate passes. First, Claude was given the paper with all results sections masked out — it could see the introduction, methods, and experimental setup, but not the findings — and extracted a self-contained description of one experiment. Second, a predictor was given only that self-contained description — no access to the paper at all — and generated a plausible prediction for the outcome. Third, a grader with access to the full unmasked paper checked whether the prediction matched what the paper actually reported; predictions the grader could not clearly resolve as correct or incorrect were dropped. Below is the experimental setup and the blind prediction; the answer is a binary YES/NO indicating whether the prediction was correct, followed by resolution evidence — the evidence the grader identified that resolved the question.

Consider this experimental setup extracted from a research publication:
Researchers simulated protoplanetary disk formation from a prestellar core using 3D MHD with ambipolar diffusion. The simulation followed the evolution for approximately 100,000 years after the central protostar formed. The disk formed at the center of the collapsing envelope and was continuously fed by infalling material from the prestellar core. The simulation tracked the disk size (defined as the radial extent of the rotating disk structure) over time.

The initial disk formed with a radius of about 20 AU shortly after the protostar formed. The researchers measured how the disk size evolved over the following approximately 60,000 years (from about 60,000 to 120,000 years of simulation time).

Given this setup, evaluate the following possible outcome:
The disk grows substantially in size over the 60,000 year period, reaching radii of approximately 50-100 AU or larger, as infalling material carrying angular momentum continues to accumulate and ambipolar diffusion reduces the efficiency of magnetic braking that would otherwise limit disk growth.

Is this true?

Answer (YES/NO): NO